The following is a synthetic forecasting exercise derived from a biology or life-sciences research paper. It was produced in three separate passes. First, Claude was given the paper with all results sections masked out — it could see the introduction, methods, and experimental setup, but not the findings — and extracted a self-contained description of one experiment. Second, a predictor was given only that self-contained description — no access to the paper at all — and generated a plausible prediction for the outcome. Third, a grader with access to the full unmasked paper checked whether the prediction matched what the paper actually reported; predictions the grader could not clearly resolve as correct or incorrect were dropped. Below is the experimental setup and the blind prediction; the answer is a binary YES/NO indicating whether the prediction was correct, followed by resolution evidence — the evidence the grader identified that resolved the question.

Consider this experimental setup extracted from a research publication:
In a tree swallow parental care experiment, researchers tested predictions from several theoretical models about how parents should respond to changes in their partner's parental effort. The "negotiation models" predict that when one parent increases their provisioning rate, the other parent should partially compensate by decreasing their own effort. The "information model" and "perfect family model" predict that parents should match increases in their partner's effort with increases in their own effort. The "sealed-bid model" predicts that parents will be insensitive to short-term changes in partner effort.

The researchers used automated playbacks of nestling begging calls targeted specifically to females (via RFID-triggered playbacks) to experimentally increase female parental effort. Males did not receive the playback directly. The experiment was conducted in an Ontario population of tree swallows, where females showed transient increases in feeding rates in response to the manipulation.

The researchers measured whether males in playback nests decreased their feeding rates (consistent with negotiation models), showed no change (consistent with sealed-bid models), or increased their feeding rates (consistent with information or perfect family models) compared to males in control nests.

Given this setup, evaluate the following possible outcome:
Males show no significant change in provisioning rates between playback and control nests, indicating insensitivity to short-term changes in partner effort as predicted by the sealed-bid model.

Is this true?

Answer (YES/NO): NO